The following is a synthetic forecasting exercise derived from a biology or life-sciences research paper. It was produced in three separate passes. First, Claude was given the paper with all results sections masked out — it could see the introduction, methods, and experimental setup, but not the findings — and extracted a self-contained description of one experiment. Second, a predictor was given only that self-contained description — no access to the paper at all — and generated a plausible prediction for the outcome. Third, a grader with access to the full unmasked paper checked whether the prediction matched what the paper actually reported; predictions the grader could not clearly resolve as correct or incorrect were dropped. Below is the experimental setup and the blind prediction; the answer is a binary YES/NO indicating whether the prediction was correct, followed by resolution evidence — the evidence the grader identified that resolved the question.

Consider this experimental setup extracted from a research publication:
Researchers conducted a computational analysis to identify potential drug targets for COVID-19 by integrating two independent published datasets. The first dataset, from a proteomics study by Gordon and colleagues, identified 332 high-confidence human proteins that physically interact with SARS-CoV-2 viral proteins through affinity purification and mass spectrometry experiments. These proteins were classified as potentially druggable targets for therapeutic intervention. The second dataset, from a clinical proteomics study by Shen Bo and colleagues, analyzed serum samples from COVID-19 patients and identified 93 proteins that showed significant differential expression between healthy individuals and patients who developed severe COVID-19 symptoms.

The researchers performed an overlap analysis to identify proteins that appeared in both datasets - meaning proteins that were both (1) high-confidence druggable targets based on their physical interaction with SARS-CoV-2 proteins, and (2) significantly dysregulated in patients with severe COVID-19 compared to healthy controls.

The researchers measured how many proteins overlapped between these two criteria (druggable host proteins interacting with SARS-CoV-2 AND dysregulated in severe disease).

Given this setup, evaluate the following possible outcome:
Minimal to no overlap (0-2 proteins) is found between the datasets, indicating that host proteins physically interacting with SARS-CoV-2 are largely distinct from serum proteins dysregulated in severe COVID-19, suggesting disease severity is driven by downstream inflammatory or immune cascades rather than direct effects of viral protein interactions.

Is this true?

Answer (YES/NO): NO